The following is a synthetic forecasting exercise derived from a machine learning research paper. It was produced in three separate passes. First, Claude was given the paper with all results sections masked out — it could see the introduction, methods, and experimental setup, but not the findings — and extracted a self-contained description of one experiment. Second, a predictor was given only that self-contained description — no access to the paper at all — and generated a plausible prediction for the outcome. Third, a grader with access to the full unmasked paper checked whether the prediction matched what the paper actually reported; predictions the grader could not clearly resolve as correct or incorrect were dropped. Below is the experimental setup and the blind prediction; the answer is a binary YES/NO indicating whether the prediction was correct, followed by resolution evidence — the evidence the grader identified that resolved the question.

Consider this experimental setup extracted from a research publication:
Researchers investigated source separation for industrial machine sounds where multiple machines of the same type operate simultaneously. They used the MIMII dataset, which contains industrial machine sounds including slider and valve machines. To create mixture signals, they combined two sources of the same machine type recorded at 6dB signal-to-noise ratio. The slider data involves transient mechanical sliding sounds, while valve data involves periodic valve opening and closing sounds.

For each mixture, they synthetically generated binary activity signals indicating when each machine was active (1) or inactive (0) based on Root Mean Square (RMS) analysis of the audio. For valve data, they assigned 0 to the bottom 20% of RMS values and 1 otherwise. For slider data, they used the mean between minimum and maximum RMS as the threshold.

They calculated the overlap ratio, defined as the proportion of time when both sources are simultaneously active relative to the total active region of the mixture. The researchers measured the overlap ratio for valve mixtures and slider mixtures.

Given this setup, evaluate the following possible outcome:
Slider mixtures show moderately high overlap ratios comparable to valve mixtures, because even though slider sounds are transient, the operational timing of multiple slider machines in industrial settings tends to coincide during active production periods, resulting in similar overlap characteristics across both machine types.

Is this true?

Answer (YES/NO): NO